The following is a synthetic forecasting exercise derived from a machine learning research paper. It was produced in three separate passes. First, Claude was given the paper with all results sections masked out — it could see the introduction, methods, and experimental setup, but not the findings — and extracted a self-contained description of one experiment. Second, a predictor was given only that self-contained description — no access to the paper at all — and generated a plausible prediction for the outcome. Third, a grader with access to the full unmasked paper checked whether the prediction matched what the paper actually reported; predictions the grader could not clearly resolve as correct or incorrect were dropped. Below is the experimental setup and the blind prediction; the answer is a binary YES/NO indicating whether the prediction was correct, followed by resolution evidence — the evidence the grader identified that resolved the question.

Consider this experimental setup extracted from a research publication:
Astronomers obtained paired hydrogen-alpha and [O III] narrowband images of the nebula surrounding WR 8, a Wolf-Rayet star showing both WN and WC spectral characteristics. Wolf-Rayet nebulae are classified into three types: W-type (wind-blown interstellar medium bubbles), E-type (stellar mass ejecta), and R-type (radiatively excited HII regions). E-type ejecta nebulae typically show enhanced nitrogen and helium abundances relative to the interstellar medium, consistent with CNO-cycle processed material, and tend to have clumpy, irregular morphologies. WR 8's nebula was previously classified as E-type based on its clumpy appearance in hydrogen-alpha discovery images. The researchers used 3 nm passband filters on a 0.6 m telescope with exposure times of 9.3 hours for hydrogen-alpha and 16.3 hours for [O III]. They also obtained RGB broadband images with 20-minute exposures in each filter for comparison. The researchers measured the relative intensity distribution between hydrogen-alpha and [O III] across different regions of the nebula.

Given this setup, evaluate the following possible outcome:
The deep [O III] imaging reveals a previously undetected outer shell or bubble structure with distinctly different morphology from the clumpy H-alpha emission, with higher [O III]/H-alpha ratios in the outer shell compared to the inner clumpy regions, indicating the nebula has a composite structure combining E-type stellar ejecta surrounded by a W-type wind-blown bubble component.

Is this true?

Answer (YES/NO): NO